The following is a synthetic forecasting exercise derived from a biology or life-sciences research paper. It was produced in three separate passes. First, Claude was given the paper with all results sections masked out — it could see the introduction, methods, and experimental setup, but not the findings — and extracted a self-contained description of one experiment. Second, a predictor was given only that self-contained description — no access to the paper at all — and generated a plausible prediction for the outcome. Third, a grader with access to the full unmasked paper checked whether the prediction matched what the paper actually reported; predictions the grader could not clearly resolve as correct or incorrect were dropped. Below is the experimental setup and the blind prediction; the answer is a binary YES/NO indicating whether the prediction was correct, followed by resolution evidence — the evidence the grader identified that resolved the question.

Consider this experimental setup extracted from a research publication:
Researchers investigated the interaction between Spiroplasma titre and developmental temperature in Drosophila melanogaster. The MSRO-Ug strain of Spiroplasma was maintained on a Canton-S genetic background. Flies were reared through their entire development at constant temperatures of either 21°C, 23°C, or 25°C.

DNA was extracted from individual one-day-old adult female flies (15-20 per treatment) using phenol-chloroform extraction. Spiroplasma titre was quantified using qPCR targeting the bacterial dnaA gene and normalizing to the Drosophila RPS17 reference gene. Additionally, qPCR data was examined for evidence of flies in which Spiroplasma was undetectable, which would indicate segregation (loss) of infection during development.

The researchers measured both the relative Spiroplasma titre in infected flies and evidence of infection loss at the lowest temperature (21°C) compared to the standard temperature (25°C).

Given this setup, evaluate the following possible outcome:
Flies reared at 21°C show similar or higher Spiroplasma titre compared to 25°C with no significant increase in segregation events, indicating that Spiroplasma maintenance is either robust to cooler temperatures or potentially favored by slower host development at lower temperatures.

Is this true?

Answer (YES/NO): NO